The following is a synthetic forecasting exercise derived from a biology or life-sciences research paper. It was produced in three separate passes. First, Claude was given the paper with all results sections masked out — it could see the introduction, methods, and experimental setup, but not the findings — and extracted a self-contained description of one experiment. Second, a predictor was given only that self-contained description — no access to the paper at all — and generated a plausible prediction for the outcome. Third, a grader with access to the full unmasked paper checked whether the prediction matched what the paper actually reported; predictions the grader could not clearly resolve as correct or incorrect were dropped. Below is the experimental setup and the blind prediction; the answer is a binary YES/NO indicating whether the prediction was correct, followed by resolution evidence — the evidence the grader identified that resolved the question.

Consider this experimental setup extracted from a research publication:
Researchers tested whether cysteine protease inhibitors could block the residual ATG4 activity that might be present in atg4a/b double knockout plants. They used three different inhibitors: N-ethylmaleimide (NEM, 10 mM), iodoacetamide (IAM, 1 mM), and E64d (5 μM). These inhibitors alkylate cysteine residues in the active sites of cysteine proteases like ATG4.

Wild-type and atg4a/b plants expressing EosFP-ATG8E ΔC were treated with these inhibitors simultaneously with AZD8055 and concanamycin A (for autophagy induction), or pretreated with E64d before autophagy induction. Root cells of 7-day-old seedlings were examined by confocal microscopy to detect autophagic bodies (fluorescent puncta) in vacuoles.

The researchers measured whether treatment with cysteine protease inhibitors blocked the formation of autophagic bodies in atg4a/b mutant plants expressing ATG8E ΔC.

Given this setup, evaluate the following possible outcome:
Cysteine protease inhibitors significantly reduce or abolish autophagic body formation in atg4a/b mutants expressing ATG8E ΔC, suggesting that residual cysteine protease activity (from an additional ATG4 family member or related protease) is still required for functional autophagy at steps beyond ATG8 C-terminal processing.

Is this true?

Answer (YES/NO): NO